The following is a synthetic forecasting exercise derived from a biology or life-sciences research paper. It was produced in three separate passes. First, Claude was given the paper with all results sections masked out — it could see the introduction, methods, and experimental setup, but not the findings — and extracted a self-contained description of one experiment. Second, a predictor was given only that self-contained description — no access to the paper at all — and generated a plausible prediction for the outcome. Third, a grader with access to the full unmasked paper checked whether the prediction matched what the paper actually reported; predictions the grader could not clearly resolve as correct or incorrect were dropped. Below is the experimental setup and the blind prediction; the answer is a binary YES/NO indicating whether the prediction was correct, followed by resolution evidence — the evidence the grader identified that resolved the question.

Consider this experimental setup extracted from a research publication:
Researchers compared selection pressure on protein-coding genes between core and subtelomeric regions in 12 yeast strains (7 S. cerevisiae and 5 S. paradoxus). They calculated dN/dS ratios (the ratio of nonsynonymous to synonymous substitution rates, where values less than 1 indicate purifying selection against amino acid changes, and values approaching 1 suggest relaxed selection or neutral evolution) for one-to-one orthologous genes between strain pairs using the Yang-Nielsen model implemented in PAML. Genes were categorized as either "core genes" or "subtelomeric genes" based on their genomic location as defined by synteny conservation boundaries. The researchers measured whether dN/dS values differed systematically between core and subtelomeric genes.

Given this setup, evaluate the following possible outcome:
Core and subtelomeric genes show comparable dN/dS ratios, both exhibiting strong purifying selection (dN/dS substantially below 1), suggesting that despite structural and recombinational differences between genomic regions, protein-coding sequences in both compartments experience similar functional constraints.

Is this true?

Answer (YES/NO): NO